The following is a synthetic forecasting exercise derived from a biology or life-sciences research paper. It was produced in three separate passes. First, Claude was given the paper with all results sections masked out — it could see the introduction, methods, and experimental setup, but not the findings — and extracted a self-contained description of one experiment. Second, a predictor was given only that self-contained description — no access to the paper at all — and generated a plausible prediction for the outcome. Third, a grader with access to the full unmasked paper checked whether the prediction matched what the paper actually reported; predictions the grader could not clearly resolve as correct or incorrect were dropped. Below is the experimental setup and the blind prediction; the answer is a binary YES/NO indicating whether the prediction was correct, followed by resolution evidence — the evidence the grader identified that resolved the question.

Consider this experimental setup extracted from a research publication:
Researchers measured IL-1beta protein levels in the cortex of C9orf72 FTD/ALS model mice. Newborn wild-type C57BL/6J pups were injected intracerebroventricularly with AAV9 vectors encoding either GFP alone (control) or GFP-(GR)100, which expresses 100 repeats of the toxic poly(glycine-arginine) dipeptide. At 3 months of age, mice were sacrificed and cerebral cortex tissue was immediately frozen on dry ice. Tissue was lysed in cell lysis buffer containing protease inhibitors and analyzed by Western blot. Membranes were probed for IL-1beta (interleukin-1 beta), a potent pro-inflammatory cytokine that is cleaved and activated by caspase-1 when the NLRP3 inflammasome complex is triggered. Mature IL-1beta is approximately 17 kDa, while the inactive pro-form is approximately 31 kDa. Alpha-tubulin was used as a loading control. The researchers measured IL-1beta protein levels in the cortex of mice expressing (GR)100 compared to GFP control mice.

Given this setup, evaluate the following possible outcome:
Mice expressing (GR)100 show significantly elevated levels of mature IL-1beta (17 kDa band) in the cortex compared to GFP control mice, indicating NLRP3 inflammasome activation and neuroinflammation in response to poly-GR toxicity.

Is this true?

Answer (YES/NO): YES